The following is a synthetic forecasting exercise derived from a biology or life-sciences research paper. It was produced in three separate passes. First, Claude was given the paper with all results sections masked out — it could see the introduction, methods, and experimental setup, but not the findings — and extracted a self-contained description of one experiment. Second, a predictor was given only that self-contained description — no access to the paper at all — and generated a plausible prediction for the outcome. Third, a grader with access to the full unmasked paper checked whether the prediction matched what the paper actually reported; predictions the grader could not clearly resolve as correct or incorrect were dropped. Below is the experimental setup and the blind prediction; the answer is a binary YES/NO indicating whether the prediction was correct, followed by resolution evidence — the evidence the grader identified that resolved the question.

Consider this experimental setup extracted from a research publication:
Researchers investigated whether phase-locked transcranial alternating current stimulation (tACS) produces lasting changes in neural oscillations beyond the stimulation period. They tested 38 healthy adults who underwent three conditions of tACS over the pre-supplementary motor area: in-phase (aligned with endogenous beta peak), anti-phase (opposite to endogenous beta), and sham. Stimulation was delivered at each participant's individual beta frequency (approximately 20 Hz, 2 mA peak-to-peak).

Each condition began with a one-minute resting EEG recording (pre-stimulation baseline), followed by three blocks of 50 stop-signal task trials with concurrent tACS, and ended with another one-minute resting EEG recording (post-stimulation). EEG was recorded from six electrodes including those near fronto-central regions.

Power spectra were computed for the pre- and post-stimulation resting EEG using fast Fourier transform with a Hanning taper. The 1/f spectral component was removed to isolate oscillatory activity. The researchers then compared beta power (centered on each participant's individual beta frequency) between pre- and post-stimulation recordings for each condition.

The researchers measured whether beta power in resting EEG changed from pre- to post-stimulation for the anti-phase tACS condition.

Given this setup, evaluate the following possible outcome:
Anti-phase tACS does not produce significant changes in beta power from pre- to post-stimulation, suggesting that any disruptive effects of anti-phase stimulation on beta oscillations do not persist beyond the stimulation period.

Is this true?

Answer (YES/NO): NO